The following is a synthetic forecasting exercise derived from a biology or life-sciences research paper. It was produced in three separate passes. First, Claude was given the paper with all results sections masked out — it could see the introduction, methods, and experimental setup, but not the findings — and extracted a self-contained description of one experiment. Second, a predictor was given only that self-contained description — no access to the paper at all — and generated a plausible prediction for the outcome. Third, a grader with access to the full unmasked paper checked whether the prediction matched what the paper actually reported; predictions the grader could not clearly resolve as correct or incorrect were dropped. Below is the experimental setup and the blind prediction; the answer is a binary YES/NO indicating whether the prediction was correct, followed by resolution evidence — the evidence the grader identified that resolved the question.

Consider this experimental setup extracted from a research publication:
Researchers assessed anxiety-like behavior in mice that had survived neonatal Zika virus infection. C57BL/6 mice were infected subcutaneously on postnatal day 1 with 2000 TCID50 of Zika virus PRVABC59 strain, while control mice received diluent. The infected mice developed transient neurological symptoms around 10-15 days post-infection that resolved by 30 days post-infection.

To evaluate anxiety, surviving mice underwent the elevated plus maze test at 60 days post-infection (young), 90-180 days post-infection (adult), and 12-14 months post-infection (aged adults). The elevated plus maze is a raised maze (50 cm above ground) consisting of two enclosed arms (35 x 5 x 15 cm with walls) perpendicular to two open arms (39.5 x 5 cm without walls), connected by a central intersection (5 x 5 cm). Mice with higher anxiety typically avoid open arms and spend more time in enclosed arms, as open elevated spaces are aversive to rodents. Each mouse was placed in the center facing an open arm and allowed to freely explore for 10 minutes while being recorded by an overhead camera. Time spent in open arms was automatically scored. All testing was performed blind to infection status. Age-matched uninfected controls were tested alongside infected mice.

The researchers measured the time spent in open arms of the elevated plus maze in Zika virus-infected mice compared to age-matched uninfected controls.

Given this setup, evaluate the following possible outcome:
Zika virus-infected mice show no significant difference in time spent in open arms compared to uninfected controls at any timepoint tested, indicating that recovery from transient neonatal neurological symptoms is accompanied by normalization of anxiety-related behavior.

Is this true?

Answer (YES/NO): NO